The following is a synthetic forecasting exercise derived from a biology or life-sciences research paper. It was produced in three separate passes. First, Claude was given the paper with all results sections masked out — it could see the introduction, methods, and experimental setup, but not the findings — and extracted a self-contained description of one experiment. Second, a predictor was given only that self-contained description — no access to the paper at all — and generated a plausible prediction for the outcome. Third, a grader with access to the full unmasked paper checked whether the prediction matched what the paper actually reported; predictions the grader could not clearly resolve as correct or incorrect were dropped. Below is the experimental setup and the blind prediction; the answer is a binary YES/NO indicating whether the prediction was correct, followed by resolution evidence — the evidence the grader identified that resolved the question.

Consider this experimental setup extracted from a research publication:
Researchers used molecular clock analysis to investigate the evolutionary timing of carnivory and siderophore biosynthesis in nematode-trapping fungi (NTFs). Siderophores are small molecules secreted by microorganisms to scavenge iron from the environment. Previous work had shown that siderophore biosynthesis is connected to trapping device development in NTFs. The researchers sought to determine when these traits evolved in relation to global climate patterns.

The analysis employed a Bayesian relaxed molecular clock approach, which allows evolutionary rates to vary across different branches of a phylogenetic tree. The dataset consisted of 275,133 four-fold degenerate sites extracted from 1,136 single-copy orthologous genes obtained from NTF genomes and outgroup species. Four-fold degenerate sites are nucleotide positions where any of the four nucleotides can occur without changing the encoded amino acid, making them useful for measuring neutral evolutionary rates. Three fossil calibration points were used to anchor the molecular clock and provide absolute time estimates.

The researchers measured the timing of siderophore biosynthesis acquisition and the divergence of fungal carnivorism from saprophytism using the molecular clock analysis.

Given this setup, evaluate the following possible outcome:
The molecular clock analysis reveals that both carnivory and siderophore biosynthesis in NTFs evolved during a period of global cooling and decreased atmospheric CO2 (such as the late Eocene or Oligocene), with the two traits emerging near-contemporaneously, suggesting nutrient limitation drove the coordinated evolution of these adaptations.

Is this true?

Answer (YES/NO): NO